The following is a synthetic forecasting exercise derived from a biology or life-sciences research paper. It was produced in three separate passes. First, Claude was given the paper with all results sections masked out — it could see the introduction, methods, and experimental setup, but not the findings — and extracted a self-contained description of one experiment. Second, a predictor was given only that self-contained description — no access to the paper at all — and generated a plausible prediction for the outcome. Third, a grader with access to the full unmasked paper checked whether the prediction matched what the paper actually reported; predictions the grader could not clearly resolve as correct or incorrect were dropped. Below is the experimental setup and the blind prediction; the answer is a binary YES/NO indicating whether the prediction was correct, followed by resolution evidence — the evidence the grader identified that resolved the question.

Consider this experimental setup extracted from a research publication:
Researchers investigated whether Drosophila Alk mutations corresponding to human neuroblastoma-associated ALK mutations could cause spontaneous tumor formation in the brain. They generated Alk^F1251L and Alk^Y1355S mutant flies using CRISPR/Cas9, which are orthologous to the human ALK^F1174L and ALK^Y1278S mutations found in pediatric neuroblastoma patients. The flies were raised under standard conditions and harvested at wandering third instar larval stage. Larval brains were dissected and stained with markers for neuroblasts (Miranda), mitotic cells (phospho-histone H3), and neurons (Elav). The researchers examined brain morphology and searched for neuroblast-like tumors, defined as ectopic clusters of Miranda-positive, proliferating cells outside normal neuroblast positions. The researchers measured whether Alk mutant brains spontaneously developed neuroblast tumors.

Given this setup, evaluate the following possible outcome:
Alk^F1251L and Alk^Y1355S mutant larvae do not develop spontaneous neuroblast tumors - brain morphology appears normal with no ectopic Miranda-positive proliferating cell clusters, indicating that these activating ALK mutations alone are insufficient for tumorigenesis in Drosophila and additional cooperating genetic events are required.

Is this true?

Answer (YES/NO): NO